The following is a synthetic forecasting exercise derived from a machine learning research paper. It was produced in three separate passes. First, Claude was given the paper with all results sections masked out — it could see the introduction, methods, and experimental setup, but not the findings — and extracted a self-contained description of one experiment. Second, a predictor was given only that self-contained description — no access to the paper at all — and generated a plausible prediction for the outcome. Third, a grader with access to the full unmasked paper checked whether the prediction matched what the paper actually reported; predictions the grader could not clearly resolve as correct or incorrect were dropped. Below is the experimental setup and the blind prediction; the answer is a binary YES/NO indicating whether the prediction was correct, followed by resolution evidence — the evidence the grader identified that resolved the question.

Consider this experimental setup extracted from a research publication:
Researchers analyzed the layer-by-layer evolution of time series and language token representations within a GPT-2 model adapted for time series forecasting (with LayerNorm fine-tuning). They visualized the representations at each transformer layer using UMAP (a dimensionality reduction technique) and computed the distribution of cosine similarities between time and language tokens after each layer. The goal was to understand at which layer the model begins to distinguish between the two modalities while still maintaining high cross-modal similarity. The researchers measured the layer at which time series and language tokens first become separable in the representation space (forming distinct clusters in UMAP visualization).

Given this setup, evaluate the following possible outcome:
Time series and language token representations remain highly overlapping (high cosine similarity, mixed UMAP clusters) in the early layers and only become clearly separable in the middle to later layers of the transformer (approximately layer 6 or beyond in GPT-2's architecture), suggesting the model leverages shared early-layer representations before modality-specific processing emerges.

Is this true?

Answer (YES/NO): NO